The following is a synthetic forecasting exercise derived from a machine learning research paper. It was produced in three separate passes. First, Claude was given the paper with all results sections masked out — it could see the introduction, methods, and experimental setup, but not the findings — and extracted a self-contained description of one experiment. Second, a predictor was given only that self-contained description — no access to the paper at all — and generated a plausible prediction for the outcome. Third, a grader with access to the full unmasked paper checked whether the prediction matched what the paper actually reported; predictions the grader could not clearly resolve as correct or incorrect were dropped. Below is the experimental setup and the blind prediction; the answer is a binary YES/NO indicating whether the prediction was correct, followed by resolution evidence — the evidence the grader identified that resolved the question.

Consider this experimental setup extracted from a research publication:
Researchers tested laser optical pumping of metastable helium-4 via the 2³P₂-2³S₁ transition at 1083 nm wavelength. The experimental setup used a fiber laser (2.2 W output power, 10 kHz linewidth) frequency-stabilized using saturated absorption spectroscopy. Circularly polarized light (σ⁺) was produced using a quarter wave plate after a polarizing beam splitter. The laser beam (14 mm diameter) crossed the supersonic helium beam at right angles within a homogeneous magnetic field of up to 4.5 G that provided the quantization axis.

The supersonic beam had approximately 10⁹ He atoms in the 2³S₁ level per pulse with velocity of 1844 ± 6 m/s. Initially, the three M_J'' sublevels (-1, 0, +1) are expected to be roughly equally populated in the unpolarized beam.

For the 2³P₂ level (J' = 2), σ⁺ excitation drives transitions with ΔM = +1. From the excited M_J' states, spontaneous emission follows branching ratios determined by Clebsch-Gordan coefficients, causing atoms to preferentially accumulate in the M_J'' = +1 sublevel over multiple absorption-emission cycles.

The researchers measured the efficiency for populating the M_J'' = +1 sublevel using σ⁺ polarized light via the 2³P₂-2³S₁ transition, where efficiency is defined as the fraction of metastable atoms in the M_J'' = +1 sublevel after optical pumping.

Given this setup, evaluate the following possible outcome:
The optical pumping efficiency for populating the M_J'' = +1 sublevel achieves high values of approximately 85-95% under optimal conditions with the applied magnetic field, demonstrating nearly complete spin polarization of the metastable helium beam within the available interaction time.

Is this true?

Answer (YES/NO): YES